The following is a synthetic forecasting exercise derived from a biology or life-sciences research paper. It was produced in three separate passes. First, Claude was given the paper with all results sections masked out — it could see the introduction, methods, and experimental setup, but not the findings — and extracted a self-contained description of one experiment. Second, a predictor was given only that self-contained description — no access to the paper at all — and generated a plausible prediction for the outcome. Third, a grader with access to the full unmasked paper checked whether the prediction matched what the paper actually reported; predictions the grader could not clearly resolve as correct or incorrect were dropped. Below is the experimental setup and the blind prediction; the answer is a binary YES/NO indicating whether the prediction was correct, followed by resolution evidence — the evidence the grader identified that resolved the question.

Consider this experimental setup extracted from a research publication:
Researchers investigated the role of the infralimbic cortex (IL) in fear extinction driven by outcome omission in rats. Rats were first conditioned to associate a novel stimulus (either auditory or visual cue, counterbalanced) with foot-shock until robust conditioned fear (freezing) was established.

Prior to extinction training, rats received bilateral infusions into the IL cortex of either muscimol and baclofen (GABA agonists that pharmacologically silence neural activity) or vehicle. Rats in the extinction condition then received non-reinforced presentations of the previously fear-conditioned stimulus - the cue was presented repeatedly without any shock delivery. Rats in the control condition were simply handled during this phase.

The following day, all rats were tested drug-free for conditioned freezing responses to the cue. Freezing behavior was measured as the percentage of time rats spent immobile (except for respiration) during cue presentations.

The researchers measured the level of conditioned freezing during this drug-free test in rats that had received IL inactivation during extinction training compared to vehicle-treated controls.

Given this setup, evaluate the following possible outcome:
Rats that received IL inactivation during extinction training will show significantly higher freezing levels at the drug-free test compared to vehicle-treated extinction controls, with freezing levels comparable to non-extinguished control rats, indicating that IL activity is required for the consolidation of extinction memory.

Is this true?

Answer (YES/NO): YES